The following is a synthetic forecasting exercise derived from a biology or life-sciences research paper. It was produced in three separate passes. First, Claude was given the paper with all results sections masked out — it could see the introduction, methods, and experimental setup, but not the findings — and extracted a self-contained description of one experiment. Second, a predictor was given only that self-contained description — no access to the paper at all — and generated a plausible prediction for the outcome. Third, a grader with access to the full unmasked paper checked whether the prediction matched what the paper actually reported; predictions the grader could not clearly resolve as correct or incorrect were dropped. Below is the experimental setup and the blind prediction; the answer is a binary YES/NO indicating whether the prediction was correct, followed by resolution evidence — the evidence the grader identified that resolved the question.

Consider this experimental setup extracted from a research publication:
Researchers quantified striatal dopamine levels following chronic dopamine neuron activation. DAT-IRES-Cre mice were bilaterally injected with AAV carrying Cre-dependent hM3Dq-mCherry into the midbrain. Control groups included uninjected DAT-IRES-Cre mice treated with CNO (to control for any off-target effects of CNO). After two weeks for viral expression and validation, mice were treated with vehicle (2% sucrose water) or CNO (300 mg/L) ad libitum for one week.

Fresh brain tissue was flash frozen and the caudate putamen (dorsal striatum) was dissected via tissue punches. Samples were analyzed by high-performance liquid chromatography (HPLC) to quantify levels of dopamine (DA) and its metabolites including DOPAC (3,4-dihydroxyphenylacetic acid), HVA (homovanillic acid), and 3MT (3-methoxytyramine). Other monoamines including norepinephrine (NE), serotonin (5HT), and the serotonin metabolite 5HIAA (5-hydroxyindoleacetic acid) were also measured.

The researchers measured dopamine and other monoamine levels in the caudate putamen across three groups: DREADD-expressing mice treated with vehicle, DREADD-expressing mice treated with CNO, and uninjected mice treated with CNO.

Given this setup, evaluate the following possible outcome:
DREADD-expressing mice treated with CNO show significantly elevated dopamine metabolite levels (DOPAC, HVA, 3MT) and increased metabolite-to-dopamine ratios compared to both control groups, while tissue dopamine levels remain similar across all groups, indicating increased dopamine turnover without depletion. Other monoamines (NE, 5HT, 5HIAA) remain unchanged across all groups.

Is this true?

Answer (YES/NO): NO